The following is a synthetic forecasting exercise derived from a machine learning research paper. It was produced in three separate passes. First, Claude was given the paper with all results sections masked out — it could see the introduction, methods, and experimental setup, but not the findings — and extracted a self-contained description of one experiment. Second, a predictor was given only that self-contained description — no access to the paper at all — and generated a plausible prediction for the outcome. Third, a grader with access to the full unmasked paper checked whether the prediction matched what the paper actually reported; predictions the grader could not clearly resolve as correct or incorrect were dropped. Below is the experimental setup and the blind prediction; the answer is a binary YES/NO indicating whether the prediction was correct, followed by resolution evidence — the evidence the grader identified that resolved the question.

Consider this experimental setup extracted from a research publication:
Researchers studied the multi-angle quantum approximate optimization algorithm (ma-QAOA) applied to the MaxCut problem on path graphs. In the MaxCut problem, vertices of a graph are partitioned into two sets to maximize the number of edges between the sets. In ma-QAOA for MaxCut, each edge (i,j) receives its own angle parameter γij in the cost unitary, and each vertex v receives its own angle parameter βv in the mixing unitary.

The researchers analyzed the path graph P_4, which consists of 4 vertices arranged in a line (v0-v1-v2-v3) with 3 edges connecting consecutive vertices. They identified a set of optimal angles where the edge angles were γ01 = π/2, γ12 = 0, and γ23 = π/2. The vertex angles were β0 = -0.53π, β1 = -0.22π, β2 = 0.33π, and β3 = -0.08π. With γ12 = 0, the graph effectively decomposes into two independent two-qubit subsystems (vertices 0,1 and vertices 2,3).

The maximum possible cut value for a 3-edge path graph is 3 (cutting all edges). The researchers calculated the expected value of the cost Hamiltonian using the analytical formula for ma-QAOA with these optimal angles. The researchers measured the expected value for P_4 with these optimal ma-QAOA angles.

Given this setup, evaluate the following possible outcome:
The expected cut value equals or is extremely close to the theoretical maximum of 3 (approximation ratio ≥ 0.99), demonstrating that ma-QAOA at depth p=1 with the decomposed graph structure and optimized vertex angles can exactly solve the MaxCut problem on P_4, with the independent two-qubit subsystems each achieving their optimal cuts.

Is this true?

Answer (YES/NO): NO